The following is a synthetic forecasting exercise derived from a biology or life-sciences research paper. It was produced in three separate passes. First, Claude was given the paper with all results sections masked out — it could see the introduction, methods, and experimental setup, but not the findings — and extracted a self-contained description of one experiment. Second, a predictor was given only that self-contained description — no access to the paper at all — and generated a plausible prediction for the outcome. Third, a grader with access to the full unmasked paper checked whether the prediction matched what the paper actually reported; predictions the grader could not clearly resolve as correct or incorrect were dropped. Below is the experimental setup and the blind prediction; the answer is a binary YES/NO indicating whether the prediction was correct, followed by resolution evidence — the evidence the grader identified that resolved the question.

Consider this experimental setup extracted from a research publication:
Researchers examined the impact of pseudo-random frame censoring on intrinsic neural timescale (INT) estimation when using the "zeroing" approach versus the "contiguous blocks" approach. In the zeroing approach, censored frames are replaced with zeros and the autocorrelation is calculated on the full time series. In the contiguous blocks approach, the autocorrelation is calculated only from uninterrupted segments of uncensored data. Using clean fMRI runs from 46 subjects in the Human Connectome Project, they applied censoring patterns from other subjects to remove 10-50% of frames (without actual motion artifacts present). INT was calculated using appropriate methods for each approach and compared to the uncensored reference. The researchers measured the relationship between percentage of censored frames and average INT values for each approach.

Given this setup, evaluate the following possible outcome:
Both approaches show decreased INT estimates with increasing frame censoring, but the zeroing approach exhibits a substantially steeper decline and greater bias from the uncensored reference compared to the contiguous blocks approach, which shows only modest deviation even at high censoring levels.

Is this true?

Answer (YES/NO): NO